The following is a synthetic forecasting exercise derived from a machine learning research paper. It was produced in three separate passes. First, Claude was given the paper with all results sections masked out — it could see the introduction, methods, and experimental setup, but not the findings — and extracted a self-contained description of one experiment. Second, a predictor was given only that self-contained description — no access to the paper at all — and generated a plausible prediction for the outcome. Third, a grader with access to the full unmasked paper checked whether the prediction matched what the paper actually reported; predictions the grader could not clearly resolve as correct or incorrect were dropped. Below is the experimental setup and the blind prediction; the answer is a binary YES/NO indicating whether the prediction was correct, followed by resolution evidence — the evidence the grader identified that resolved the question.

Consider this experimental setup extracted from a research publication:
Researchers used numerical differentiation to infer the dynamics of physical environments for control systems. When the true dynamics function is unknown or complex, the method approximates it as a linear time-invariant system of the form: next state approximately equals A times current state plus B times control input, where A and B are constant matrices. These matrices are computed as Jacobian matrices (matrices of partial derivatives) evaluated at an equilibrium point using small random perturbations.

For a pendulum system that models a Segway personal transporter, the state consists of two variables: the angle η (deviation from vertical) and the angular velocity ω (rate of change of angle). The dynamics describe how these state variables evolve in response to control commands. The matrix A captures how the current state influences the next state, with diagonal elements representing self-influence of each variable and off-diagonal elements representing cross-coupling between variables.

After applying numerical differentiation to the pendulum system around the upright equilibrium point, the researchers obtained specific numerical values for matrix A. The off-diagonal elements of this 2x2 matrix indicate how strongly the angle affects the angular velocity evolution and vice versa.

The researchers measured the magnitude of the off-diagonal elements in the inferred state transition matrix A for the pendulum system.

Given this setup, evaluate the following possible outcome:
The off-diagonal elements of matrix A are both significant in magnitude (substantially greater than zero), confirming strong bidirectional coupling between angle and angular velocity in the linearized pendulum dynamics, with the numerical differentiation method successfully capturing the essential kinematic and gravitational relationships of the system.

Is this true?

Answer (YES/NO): YES